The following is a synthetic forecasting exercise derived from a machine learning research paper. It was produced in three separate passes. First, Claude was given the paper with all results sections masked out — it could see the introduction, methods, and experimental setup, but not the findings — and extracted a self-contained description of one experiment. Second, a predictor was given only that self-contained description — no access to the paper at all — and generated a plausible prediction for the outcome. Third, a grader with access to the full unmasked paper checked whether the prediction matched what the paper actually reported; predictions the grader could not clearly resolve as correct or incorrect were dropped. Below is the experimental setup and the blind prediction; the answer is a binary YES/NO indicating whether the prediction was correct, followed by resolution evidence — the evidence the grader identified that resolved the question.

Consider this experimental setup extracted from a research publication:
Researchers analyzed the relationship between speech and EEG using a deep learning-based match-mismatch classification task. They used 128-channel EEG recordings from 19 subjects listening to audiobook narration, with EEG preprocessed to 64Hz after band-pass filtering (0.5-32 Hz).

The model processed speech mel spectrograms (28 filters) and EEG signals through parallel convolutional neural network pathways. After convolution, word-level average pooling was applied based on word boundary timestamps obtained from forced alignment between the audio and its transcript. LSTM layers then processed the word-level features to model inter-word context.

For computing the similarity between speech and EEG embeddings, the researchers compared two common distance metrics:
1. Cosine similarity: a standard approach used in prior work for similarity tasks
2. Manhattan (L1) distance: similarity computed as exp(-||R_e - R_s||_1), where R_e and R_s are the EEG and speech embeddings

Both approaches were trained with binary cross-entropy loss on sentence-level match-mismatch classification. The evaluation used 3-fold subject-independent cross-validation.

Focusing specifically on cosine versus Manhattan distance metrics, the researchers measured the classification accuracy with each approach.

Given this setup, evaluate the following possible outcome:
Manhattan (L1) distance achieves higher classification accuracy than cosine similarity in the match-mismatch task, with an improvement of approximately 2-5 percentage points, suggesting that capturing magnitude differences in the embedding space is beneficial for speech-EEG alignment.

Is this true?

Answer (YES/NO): NO